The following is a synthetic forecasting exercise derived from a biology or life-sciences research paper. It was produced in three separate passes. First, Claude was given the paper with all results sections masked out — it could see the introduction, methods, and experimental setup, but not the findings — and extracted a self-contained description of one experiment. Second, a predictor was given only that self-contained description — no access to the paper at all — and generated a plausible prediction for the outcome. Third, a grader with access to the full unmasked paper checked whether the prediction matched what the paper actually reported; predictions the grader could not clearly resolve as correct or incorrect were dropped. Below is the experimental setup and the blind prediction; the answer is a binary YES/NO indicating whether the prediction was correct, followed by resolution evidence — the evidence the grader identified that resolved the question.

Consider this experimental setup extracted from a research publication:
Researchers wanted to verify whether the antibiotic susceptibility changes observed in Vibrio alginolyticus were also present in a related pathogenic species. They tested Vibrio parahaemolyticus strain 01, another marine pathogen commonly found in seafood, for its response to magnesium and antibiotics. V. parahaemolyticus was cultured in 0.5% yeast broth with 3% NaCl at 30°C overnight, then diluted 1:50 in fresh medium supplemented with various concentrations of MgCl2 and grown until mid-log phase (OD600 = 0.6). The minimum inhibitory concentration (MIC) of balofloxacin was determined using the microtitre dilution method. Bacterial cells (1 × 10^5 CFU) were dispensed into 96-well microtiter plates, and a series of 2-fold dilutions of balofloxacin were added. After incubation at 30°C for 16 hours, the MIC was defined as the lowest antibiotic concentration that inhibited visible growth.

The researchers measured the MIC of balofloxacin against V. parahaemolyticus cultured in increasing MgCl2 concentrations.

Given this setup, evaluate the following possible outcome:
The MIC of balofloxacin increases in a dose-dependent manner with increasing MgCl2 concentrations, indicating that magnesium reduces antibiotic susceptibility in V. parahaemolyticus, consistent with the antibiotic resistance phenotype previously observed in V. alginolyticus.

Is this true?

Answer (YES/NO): YES